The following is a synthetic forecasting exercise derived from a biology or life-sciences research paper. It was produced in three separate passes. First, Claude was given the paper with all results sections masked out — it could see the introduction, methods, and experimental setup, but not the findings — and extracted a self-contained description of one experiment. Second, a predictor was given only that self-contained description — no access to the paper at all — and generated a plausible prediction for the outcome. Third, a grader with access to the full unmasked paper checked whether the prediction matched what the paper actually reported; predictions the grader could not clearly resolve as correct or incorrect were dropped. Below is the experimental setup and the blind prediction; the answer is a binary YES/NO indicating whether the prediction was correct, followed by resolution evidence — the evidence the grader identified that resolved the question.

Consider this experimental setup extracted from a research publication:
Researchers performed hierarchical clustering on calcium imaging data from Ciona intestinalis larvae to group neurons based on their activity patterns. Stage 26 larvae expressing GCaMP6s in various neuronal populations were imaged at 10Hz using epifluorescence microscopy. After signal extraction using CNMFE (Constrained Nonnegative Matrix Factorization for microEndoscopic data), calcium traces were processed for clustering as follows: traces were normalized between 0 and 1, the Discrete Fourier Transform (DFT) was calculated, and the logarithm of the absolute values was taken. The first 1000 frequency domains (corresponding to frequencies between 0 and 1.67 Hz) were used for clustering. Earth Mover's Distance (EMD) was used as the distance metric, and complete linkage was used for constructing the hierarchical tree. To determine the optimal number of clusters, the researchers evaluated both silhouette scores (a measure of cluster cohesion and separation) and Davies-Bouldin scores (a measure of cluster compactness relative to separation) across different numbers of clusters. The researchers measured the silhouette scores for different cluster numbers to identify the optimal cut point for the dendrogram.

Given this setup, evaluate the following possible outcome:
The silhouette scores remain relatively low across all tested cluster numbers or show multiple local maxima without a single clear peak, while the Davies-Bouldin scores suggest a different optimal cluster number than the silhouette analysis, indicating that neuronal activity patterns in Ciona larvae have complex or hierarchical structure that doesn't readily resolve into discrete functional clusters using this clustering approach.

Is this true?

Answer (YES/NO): NO